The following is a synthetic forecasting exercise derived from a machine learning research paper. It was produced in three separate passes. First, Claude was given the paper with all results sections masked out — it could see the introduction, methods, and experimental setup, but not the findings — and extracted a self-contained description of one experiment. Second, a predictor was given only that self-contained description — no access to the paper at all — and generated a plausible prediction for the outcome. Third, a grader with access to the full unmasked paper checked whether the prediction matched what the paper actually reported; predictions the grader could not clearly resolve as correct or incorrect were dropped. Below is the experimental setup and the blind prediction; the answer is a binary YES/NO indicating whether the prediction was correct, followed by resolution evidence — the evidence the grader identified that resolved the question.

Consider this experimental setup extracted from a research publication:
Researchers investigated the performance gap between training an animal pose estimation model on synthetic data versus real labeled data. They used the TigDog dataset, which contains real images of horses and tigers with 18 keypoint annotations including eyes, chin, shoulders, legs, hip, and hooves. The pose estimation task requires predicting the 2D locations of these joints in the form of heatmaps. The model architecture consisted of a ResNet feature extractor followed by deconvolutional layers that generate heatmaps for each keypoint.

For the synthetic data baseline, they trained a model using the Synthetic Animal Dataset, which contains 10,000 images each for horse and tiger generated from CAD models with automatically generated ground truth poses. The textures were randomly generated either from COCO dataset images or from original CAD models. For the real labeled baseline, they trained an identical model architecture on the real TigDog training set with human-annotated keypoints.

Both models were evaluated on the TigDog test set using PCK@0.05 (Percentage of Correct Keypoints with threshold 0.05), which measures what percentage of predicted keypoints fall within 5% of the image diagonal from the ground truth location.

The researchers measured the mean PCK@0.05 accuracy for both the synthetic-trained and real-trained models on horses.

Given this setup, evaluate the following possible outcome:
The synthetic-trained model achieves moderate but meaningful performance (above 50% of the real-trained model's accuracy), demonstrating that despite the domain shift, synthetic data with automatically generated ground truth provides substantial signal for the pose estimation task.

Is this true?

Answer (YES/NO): NO